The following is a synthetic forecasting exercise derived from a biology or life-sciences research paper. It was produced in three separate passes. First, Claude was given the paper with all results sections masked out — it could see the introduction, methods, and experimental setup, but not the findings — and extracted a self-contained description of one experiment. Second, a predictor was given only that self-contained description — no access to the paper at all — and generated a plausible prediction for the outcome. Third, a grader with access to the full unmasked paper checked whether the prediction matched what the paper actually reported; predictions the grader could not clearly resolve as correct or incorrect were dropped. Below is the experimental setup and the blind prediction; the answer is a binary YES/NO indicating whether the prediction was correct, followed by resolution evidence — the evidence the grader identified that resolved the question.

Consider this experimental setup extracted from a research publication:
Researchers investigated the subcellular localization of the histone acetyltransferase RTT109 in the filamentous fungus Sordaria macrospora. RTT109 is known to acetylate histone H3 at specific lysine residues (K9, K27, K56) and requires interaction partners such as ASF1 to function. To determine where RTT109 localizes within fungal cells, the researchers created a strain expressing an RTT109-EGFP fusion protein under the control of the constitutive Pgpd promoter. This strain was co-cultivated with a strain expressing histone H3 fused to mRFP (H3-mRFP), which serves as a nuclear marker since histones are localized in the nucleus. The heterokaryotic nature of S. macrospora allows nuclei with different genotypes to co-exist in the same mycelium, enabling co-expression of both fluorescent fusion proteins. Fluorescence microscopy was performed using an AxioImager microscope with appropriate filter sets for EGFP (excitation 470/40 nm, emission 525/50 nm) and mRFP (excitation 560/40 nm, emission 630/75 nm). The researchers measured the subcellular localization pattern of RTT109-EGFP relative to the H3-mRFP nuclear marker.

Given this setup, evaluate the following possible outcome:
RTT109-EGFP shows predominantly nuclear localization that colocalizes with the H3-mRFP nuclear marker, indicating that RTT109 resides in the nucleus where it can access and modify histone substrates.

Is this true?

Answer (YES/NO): YES